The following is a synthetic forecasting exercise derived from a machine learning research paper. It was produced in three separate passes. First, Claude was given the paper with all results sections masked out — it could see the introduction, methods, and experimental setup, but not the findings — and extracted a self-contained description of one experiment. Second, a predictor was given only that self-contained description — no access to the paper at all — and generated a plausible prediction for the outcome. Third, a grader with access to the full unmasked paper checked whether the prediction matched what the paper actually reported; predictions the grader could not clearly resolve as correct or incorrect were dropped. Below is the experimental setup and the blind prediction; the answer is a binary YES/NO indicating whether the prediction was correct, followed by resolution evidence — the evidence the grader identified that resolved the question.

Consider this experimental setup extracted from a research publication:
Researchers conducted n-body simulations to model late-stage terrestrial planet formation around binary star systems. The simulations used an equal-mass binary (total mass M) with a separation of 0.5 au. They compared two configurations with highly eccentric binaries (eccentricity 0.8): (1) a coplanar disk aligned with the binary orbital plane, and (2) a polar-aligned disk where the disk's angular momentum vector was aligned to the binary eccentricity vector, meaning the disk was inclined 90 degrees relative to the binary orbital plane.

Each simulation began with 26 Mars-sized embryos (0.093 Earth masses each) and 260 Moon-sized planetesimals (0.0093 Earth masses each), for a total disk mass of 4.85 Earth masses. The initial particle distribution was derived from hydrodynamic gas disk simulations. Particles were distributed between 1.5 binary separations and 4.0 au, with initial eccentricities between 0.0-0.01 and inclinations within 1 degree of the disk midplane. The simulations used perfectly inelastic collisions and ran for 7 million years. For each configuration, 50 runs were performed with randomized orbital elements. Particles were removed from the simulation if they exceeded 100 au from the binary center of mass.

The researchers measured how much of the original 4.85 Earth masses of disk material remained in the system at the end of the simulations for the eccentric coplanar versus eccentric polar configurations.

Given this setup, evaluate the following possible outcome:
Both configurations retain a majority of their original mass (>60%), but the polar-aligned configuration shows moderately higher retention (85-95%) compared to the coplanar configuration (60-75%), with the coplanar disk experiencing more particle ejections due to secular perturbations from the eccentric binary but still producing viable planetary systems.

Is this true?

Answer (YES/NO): NO